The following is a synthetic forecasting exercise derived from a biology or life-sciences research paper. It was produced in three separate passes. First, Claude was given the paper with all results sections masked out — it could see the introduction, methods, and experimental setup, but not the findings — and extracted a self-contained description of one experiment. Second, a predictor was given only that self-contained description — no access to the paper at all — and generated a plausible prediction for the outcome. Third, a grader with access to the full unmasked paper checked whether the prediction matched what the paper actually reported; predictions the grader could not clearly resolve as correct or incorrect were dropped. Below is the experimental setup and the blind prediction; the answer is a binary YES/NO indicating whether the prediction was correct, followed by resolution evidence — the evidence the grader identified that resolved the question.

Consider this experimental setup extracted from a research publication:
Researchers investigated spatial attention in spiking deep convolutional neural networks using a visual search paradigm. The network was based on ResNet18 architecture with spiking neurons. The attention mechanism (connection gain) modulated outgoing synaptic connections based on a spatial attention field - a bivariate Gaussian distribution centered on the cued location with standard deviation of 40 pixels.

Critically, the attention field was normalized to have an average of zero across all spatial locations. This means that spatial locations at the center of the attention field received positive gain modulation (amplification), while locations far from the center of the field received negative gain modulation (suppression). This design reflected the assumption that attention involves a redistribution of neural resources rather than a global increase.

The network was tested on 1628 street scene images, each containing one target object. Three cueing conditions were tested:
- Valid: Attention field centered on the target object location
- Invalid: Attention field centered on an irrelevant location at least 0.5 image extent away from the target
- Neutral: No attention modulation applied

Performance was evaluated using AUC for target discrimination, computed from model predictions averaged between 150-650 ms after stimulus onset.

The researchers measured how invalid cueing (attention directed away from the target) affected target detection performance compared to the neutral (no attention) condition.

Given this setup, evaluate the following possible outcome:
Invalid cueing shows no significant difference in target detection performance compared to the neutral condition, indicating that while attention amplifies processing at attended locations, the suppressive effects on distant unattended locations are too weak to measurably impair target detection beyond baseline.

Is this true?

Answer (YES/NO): NO